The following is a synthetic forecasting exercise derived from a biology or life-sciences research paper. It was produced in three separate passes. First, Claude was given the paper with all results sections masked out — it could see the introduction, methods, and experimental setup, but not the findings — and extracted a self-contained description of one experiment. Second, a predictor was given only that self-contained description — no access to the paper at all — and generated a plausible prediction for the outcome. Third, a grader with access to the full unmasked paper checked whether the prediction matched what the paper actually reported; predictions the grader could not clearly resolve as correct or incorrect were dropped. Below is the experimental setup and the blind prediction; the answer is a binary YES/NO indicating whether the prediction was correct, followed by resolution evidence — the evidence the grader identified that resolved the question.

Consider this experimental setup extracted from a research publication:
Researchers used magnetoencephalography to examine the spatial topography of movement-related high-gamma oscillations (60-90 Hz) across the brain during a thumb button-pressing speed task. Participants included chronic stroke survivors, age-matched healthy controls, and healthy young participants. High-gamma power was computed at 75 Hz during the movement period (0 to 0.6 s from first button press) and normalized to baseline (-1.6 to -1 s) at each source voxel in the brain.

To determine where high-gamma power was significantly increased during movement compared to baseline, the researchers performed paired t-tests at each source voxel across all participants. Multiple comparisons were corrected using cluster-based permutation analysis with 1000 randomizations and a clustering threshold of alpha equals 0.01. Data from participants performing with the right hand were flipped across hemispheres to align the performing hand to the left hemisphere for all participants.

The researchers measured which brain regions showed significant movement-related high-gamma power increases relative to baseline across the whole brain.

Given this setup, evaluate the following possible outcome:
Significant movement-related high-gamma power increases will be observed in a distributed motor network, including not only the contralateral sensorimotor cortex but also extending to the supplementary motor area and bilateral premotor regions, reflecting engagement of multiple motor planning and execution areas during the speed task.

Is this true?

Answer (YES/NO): NO